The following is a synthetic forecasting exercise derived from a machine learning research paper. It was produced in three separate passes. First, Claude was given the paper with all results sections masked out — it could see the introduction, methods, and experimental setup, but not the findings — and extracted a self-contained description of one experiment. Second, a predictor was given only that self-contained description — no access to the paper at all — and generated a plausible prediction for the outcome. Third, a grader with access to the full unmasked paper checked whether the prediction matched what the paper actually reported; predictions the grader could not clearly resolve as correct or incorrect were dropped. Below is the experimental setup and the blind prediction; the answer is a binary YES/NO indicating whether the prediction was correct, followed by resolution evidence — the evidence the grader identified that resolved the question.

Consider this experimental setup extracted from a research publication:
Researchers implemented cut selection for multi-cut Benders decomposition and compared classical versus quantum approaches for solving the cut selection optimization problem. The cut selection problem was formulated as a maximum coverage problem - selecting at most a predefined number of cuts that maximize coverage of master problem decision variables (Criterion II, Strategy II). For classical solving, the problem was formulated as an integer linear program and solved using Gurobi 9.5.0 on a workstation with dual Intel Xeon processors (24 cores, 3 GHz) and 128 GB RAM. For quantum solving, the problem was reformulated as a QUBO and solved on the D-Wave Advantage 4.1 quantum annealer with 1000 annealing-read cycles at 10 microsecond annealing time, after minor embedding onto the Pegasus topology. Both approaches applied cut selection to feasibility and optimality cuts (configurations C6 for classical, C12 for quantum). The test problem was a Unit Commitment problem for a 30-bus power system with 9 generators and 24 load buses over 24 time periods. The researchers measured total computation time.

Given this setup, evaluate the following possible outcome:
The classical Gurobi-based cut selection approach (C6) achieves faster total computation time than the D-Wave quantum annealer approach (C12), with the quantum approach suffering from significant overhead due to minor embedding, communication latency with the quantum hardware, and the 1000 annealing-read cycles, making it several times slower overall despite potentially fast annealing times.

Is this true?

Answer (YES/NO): YES